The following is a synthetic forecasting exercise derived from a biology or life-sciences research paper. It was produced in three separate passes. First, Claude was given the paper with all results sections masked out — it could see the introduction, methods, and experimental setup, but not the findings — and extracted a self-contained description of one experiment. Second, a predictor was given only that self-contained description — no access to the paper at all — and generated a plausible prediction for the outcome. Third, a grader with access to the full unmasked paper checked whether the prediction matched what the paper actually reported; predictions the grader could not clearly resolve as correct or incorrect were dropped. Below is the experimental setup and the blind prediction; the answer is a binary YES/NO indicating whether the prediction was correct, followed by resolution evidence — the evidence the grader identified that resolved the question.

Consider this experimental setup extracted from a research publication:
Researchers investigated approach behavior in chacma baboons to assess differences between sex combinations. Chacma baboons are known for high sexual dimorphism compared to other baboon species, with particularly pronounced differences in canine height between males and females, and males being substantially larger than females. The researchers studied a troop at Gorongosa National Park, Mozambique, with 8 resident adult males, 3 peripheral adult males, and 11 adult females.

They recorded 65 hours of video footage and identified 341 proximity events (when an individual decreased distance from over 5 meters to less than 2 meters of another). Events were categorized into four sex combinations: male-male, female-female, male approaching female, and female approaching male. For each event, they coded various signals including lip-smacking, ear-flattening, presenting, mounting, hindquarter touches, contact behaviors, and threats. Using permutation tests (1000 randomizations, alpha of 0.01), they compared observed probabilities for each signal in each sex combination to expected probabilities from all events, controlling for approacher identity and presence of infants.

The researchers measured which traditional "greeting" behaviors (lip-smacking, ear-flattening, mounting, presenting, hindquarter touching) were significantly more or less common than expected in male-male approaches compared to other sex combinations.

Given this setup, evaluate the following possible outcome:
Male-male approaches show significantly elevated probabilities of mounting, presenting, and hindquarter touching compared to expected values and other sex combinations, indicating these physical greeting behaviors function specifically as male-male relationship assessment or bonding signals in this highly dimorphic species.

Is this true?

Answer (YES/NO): NO